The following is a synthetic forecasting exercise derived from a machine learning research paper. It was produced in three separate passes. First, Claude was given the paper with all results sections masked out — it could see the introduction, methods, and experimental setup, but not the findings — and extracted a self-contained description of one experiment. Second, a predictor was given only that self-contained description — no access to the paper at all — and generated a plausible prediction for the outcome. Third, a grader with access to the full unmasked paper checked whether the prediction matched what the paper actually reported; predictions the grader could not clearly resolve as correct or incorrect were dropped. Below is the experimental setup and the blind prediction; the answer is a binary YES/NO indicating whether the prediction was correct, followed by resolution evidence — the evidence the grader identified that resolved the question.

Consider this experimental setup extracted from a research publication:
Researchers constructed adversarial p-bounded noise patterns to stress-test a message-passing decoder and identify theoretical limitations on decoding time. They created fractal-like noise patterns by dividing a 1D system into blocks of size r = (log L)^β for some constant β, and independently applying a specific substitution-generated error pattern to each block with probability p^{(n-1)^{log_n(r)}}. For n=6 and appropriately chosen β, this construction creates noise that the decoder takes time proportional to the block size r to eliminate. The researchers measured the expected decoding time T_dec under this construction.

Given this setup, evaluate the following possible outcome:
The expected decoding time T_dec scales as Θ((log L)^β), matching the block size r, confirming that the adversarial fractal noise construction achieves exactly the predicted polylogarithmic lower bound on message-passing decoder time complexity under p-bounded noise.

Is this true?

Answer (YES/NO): NO